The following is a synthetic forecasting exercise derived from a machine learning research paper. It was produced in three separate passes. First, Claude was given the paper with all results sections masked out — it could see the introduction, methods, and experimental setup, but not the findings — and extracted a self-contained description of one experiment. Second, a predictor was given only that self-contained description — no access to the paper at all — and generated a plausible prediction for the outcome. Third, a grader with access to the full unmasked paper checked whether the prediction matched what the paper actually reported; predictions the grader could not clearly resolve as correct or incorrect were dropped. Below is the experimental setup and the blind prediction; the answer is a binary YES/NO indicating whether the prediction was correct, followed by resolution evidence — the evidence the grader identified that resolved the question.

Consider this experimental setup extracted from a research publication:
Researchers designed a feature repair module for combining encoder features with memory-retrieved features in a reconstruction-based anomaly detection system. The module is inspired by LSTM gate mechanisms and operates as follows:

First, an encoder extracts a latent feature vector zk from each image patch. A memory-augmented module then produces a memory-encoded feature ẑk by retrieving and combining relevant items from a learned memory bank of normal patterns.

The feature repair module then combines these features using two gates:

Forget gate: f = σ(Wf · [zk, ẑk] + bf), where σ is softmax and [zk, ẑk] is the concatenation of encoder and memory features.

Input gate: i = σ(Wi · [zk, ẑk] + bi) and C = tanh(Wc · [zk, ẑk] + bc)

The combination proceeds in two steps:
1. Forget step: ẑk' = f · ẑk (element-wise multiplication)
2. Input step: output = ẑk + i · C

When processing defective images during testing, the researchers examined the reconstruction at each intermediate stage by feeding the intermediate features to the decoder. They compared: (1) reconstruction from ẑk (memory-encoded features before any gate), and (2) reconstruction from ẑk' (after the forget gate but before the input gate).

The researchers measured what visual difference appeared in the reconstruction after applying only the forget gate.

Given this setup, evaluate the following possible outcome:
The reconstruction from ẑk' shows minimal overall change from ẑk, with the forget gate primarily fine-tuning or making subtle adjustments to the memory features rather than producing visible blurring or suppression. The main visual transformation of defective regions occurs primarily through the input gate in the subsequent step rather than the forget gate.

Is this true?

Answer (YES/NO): NO